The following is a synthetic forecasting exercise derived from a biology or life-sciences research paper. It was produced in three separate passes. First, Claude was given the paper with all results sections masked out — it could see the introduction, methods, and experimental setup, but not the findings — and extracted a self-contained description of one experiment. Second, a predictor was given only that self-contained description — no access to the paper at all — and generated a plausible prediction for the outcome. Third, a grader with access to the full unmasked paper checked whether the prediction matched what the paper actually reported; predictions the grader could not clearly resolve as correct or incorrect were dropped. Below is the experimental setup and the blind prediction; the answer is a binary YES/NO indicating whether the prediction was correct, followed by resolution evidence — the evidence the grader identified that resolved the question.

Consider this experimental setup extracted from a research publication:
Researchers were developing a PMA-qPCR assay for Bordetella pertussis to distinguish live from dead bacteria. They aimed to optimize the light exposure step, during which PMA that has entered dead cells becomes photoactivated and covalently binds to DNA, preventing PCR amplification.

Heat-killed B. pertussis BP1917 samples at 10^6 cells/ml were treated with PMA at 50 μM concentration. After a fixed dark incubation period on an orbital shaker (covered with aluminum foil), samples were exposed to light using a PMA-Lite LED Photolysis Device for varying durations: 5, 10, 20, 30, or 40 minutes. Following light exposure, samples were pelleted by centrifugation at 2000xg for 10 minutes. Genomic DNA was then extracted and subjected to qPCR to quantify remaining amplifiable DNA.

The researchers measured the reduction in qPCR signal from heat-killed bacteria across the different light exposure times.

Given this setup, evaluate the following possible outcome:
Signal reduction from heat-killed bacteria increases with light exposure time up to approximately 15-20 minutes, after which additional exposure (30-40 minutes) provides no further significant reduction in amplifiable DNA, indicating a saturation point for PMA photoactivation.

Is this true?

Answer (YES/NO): NO